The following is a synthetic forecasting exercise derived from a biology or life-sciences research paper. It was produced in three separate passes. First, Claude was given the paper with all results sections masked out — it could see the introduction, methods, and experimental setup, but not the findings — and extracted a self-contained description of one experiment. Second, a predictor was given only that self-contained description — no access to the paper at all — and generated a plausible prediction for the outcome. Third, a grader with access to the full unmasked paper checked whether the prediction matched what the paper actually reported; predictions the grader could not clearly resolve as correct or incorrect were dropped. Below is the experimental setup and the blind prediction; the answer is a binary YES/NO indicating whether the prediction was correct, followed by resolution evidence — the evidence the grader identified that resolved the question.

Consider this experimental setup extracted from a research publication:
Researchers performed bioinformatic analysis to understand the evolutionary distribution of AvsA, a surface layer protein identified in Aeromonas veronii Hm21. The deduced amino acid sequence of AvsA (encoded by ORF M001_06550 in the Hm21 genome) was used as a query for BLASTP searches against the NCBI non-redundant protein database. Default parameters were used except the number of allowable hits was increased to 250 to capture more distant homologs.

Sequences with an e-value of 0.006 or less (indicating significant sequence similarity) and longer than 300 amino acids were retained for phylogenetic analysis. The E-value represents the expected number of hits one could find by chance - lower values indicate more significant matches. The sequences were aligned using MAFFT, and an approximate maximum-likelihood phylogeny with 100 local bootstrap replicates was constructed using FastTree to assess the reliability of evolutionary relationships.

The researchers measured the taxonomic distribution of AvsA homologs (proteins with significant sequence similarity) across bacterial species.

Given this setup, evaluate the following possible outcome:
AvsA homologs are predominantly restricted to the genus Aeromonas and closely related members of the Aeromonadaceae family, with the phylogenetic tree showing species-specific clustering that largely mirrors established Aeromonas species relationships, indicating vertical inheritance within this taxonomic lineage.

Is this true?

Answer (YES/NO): NO